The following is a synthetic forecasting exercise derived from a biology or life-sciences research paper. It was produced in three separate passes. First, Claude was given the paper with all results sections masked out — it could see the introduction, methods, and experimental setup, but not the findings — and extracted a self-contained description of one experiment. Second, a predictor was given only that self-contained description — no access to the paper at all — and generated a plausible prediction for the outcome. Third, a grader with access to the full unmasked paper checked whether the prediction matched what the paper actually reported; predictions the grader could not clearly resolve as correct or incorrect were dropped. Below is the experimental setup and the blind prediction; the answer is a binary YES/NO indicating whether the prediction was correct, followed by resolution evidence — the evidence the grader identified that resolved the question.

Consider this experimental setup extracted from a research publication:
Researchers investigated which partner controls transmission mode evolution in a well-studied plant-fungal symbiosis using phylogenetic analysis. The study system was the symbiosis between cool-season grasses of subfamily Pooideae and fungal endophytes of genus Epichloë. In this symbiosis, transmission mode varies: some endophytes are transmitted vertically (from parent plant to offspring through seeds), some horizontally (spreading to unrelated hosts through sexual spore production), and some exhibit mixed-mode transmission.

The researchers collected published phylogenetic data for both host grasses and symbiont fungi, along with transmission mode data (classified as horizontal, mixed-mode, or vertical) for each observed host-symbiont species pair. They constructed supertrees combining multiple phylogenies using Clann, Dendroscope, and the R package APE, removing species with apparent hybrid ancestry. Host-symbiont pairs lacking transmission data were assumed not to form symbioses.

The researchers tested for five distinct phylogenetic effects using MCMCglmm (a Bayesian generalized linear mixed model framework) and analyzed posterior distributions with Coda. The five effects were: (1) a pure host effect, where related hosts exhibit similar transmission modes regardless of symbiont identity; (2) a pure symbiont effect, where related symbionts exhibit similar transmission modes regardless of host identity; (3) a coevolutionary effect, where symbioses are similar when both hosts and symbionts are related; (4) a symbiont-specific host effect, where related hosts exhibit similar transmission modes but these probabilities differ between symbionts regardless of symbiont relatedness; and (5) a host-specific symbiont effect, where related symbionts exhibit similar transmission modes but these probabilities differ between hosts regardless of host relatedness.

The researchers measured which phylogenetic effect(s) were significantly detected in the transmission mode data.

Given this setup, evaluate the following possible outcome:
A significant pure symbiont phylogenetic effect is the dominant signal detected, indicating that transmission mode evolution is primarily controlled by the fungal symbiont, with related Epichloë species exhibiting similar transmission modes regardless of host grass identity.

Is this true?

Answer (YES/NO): NO